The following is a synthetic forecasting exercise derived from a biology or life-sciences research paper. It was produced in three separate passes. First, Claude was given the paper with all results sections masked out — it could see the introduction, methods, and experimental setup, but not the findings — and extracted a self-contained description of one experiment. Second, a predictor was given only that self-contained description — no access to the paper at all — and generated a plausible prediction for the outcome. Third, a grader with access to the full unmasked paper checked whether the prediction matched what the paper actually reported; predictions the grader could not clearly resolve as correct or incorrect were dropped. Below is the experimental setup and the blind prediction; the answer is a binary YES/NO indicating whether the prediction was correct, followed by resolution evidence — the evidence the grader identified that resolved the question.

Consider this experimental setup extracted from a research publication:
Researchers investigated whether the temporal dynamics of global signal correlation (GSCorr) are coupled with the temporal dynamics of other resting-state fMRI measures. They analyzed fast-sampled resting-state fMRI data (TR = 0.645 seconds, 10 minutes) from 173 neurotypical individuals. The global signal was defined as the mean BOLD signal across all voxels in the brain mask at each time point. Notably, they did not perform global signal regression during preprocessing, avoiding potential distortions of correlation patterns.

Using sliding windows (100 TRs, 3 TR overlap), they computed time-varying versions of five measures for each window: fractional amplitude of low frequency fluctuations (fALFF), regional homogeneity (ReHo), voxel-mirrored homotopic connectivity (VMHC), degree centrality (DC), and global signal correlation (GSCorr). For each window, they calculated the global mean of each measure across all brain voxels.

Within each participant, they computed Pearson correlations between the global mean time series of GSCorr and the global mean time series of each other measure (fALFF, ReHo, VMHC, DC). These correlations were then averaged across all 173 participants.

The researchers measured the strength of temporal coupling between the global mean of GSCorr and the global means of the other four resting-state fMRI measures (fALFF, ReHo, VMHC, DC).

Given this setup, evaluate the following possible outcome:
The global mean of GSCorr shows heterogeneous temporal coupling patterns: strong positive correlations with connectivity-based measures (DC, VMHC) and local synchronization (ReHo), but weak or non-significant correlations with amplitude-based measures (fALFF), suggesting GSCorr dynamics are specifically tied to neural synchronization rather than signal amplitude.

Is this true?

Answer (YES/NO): NO